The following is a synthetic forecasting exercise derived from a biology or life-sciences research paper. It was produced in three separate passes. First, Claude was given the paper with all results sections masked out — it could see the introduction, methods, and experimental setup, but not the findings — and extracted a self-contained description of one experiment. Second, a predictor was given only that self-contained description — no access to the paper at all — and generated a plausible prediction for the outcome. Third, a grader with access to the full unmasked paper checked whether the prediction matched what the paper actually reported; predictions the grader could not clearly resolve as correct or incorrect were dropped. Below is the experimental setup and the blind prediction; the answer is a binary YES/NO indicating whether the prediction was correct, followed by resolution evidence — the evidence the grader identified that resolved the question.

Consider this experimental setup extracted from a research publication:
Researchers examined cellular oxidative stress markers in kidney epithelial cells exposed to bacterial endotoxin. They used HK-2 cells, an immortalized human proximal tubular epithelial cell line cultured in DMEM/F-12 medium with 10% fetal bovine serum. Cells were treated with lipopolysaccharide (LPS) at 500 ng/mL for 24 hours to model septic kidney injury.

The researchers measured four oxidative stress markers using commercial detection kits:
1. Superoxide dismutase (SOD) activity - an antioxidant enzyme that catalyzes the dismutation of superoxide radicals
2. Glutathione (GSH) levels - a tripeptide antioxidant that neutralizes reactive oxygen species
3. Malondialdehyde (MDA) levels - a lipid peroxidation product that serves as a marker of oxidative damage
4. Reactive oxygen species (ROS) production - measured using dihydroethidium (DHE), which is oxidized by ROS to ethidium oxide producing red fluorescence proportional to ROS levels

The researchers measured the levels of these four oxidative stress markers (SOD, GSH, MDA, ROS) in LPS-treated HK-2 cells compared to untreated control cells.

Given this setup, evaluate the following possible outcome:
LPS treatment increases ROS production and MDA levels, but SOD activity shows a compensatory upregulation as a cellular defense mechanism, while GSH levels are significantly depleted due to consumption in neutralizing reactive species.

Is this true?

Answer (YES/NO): NO